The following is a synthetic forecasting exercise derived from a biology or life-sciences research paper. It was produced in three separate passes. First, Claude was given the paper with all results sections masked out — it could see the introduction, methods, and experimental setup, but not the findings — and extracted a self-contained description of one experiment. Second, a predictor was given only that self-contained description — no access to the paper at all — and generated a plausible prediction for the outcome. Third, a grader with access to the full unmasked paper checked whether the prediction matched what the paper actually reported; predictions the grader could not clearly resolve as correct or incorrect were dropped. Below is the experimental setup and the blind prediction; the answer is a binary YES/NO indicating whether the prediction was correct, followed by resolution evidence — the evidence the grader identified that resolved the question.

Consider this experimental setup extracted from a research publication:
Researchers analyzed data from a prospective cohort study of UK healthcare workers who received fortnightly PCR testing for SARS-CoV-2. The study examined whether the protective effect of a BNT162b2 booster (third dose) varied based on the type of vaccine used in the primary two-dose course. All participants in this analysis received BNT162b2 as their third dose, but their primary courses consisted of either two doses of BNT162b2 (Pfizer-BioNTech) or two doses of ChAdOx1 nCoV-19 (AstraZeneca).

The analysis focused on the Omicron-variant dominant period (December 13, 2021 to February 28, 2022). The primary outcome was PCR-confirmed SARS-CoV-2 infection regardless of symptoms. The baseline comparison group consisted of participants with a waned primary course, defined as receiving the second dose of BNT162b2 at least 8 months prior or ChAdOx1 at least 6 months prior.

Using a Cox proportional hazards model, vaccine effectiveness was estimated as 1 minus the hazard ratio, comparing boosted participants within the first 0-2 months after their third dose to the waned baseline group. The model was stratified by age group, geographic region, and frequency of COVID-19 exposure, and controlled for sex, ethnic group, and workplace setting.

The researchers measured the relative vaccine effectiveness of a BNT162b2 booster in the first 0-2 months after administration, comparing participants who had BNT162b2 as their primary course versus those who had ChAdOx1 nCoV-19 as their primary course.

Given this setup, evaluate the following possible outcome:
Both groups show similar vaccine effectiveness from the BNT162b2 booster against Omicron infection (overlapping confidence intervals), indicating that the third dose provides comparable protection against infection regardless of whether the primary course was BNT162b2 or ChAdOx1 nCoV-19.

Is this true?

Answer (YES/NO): NO